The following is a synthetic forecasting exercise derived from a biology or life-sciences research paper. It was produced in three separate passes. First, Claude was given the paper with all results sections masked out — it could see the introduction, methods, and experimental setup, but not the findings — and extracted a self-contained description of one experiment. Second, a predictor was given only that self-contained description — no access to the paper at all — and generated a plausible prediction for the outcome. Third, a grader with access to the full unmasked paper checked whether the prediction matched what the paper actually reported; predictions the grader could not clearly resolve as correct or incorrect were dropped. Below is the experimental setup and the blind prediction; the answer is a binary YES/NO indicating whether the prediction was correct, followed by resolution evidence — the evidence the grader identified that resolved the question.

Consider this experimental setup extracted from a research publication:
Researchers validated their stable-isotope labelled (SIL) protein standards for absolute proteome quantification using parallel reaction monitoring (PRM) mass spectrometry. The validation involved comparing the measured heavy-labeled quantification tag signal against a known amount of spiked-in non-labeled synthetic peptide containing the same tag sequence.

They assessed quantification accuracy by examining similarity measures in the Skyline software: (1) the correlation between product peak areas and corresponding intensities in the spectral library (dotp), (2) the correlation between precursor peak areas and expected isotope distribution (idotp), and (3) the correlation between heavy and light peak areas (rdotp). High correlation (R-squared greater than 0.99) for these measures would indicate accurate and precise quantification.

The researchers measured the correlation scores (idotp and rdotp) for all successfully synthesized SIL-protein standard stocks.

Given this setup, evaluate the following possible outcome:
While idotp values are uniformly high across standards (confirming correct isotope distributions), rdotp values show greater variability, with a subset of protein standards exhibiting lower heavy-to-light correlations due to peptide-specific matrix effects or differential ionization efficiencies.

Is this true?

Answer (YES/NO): NO